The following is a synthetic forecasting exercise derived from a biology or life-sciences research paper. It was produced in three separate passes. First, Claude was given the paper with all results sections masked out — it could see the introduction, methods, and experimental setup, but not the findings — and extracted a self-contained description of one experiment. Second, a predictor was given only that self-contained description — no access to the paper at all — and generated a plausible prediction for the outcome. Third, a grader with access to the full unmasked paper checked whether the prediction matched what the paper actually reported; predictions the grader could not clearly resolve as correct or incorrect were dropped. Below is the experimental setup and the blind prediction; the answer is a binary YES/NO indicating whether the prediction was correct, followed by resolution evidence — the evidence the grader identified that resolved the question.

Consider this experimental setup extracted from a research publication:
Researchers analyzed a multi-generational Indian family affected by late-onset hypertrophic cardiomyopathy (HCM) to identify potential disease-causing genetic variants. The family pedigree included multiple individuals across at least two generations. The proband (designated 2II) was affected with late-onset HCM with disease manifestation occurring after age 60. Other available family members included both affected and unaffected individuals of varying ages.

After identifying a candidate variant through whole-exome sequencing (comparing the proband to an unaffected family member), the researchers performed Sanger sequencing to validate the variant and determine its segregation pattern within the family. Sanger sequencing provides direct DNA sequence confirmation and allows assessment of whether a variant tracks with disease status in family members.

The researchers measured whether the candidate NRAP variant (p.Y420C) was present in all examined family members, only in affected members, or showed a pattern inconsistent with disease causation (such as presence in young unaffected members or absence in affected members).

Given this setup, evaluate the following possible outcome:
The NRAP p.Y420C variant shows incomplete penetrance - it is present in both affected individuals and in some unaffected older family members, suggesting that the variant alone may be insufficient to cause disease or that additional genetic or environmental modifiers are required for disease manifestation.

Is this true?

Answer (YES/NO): NO